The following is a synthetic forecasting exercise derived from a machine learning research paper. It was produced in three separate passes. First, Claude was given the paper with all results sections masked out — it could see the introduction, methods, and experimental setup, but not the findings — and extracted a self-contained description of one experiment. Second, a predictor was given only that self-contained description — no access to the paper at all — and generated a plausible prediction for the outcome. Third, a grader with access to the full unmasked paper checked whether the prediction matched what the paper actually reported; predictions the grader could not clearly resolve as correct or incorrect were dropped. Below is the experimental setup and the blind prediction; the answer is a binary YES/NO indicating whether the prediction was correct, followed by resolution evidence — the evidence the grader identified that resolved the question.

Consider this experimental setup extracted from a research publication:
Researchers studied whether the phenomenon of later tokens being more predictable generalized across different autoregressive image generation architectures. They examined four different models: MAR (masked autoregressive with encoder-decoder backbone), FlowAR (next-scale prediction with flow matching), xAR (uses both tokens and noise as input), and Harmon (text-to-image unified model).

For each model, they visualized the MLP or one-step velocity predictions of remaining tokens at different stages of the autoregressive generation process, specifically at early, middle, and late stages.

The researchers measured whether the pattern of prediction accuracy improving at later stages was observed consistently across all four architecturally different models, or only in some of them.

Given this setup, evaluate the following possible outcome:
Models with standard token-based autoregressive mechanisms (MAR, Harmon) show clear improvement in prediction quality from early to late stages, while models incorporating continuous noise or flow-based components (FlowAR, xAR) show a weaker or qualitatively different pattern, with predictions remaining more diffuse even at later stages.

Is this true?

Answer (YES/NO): NO